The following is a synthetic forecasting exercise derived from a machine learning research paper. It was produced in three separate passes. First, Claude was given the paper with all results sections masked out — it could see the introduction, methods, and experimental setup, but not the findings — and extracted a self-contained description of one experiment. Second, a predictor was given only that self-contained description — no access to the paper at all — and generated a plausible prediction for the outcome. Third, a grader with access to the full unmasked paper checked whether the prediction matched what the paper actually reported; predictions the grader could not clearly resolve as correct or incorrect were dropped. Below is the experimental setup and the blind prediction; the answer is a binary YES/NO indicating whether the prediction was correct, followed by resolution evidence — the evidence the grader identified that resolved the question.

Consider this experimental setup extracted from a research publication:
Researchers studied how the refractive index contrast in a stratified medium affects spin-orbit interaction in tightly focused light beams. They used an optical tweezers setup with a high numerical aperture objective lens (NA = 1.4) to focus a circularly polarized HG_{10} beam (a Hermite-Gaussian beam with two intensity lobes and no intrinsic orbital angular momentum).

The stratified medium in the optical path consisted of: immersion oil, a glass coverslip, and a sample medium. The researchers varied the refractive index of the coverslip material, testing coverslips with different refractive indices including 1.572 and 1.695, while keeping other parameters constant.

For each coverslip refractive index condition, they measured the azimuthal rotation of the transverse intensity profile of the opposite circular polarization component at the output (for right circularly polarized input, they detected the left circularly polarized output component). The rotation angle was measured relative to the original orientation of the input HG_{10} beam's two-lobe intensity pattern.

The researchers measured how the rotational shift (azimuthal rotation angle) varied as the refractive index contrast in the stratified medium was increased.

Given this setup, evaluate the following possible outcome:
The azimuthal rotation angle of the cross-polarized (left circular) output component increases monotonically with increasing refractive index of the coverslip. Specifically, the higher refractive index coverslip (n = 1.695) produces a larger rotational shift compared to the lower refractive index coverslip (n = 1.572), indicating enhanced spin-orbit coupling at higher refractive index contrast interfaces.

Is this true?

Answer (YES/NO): YES